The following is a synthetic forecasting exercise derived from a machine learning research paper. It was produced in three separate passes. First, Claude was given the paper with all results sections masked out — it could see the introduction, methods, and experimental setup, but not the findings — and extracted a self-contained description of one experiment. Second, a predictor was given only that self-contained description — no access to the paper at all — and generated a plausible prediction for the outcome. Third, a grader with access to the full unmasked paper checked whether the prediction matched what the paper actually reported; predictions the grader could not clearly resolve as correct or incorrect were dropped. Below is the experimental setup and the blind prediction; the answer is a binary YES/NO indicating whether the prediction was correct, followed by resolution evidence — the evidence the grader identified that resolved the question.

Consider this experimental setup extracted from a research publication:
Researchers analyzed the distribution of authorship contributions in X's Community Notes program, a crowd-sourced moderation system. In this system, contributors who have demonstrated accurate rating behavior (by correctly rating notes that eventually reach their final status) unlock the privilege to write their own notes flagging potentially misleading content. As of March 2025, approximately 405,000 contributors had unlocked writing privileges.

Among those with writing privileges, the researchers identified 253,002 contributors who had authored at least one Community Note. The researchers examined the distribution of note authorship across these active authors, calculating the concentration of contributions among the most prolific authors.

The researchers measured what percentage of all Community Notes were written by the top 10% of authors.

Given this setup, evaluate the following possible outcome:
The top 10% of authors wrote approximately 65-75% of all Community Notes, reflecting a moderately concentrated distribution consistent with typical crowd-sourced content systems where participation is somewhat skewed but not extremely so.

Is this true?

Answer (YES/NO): NO